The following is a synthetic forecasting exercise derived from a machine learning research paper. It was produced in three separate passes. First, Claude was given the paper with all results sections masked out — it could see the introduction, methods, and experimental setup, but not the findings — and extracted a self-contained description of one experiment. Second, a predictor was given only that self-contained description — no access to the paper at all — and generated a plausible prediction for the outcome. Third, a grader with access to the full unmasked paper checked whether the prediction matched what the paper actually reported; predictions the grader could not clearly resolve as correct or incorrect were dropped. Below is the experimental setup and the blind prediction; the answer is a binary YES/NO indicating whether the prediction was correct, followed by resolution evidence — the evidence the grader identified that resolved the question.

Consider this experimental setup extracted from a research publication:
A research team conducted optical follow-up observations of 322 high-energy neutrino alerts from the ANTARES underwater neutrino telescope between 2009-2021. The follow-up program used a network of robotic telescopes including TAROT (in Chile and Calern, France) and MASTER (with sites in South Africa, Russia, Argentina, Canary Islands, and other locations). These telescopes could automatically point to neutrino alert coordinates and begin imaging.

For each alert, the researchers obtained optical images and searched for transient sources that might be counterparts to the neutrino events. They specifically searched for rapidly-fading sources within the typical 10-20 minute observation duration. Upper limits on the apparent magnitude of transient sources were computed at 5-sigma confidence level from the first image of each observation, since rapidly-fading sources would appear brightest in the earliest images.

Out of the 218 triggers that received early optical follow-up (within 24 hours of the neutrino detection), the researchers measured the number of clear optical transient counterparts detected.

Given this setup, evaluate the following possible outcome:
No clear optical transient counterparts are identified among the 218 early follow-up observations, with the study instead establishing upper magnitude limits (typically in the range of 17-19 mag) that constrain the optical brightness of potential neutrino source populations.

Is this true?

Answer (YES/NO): YES